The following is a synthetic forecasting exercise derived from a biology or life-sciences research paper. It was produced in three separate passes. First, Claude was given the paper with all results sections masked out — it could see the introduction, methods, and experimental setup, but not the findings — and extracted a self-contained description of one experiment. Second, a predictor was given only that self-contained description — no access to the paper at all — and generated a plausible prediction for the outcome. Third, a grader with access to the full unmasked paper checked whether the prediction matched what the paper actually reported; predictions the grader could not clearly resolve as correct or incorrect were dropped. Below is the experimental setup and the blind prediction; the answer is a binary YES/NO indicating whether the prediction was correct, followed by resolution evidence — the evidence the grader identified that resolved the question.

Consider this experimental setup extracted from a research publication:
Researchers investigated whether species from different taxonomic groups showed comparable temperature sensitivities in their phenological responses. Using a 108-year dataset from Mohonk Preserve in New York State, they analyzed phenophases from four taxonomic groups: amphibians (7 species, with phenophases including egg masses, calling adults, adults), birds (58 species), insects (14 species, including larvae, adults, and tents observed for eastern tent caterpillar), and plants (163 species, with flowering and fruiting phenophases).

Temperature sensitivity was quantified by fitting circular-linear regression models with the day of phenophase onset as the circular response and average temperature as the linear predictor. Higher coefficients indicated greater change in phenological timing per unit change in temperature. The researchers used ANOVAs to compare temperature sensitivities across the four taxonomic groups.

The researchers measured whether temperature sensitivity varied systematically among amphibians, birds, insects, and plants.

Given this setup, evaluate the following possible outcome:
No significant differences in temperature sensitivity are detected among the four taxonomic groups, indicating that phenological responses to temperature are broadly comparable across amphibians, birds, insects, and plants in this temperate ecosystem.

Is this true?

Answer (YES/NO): NO